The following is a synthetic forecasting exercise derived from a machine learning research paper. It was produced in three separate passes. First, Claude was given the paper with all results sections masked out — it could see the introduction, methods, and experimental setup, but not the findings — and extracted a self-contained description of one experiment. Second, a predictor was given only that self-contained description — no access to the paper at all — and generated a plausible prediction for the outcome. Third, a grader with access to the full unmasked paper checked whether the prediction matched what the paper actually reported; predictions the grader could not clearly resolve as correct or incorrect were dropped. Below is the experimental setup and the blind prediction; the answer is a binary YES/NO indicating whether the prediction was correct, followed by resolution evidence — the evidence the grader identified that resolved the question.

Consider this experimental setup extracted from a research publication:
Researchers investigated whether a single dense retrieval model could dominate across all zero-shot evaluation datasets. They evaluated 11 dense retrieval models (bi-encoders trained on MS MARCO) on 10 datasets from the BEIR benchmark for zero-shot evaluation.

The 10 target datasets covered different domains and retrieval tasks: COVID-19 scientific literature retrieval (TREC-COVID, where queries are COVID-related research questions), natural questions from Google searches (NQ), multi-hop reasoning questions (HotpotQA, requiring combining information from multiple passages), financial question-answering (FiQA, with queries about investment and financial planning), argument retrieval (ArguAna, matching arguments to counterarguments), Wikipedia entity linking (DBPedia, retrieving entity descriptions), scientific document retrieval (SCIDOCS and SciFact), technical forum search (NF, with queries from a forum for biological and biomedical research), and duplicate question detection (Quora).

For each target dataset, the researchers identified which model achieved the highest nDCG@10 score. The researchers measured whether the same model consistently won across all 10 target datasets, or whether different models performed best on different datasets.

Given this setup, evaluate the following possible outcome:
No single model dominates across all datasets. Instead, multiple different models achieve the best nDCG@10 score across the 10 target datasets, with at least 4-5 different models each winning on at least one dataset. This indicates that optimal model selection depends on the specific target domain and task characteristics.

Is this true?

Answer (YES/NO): NO